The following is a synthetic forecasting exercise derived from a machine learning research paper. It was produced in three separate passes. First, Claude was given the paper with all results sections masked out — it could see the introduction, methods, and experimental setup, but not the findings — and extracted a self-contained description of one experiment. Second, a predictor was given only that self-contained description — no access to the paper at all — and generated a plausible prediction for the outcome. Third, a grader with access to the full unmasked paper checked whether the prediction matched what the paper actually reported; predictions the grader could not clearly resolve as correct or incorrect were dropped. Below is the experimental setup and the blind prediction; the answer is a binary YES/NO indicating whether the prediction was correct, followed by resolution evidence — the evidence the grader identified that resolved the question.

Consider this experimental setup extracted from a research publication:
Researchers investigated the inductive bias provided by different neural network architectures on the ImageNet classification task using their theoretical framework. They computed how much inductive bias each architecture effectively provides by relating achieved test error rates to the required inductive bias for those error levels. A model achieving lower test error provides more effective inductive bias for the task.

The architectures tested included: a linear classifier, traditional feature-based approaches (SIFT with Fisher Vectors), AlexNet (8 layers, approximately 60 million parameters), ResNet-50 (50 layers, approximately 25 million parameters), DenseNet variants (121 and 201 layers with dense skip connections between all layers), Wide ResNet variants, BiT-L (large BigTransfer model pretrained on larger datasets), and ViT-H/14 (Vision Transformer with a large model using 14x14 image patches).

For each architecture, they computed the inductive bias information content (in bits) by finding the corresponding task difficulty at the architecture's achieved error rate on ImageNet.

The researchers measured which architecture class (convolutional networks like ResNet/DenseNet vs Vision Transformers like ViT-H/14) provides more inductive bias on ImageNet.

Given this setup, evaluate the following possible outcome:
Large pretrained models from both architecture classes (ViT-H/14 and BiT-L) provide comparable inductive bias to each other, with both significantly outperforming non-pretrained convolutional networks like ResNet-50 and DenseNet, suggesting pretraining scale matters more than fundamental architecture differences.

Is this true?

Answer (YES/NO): NO